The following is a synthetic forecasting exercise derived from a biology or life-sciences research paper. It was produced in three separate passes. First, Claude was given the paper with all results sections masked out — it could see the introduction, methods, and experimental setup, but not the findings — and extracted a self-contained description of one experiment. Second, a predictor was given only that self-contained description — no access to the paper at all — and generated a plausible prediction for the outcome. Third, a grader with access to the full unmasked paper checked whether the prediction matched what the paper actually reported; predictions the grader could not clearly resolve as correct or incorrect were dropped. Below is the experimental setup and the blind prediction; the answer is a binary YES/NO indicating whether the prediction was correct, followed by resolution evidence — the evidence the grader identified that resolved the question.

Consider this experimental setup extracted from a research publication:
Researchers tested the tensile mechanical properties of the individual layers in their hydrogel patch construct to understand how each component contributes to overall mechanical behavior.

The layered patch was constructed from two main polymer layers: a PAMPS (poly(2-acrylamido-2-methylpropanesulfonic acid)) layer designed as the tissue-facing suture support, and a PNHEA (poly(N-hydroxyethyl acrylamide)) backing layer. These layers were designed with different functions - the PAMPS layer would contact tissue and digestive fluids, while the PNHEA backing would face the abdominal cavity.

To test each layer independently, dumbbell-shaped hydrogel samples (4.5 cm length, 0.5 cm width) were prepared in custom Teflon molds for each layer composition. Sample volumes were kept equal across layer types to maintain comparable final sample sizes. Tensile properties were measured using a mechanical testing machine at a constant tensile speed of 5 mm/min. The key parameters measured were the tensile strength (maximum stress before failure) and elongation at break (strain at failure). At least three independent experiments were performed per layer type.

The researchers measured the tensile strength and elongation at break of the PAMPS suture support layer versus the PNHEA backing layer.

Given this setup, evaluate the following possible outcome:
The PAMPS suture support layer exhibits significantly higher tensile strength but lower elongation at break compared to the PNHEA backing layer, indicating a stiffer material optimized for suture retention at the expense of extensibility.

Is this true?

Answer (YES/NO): NO